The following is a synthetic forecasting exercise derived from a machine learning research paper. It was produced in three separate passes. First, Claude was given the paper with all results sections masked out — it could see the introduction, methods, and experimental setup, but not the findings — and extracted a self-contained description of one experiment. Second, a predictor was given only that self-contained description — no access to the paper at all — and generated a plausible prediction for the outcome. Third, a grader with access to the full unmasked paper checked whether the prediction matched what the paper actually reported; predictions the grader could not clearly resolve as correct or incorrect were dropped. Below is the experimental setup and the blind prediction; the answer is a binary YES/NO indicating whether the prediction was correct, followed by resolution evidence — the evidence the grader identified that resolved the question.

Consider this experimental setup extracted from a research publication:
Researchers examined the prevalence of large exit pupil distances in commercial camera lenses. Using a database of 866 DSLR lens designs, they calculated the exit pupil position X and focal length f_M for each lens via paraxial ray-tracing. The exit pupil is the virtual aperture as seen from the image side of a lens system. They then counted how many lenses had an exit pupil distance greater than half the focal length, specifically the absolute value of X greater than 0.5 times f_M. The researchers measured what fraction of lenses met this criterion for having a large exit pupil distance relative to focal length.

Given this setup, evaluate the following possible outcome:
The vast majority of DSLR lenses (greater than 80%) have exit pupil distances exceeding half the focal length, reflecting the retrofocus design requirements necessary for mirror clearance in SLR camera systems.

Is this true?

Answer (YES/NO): NO